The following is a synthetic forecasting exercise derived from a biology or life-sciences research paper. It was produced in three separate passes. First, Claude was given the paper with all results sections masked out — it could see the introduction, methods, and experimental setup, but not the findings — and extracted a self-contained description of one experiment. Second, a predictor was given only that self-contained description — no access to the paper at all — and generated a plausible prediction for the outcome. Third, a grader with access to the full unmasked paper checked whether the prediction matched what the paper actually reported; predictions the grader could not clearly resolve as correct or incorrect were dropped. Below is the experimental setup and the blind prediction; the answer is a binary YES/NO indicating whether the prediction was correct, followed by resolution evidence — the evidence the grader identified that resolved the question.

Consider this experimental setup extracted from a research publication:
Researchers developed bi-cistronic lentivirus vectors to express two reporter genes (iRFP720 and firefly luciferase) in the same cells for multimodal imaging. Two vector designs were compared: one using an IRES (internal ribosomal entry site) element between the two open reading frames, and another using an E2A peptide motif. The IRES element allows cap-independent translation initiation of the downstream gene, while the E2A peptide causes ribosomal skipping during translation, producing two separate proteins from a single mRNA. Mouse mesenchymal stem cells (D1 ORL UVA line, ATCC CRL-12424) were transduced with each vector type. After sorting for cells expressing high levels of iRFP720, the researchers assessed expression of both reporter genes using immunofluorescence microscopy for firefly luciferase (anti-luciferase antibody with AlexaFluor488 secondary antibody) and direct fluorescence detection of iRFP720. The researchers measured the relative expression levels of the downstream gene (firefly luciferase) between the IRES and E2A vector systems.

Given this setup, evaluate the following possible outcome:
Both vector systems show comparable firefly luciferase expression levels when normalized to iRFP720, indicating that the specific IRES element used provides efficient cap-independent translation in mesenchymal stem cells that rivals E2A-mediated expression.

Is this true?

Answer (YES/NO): NO